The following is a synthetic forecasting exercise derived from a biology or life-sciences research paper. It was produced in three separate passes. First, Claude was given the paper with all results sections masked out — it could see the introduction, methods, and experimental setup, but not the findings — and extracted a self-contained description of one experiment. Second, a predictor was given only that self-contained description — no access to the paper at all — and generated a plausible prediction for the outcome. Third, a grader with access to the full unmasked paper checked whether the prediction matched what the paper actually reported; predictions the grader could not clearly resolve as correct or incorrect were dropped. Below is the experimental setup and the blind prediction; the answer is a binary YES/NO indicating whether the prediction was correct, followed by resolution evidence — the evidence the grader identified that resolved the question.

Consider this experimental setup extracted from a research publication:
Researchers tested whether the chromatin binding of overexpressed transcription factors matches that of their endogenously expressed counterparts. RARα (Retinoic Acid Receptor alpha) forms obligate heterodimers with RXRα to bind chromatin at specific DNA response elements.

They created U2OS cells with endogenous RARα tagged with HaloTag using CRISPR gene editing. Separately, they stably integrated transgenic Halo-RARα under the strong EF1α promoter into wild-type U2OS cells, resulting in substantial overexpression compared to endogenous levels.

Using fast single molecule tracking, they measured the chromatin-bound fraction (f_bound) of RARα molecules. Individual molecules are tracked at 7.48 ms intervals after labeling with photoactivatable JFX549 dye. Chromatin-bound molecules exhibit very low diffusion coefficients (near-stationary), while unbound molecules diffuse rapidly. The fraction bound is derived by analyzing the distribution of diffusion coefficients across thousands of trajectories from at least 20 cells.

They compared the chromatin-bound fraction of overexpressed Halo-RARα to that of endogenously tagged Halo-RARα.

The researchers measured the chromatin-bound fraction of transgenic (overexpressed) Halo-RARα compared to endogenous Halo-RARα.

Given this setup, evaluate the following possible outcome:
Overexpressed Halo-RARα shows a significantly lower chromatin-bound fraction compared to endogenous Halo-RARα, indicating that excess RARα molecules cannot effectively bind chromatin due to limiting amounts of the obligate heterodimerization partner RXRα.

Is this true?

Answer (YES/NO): NO